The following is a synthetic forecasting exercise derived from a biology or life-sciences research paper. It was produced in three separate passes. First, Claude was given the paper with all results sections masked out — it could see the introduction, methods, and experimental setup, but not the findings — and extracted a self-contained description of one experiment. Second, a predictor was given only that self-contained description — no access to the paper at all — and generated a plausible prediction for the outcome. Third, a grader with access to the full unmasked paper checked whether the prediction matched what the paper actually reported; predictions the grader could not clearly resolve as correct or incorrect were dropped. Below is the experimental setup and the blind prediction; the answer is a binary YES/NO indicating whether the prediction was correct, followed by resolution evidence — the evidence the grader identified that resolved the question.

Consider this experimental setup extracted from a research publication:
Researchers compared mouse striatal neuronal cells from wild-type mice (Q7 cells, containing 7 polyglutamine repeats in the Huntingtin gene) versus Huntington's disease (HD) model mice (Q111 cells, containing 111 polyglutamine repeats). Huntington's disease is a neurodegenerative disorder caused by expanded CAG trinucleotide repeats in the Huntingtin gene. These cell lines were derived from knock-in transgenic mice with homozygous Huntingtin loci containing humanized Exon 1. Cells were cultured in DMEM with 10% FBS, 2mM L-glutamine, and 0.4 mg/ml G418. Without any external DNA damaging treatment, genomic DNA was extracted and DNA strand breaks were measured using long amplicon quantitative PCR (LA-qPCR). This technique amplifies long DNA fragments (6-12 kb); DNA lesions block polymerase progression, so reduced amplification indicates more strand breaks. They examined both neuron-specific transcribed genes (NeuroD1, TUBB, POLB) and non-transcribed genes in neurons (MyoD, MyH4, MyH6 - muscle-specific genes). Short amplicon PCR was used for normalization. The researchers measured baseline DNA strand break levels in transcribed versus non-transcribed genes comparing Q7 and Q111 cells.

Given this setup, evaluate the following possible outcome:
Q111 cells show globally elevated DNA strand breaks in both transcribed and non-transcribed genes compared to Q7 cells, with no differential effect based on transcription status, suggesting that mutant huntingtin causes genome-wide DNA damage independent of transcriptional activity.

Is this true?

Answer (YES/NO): NO